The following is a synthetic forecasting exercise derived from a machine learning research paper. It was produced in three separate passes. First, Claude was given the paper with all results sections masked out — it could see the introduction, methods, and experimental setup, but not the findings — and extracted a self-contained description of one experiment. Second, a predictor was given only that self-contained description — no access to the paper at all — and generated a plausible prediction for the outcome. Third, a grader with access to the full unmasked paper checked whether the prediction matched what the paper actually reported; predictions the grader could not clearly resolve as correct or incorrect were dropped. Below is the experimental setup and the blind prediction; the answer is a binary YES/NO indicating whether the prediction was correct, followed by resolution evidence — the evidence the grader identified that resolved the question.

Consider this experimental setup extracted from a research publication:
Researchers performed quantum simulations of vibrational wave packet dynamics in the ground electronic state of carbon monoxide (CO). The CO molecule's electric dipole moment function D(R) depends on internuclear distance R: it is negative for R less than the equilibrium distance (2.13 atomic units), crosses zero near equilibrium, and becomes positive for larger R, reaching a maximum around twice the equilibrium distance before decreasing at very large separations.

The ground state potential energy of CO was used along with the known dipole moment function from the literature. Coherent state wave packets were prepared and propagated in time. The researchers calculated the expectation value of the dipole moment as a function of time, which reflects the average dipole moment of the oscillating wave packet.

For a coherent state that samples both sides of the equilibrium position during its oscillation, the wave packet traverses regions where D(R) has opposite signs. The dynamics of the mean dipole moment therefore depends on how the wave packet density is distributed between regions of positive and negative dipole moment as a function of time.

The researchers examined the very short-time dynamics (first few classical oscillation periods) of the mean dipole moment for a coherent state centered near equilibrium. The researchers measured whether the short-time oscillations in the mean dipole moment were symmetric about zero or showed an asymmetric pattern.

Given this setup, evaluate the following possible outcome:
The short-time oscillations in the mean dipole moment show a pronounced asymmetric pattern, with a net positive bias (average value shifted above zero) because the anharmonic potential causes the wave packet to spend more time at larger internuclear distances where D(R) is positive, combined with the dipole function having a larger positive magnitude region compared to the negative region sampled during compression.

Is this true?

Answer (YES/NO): NO